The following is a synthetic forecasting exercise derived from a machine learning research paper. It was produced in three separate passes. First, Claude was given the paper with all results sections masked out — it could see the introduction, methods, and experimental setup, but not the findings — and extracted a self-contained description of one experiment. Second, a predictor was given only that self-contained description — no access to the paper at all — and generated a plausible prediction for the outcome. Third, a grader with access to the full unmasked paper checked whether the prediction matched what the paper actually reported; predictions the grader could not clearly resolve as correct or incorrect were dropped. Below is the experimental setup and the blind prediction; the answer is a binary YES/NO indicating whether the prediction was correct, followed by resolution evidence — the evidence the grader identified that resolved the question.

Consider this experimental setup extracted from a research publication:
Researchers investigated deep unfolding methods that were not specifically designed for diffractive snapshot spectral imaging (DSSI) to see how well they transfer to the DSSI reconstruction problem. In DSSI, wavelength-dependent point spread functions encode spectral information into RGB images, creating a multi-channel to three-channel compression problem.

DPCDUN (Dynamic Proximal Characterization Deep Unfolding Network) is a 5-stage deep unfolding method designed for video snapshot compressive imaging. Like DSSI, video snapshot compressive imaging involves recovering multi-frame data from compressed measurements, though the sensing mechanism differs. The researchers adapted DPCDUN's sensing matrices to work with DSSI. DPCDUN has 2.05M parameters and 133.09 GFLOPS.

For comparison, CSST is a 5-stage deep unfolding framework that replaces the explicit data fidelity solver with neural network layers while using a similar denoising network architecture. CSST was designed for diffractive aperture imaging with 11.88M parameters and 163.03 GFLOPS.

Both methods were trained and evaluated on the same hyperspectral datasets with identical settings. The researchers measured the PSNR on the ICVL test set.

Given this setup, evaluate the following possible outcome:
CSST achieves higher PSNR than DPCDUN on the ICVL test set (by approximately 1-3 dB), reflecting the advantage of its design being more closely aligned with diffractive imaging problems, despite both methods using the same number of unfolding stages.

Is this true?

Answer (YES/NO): NO